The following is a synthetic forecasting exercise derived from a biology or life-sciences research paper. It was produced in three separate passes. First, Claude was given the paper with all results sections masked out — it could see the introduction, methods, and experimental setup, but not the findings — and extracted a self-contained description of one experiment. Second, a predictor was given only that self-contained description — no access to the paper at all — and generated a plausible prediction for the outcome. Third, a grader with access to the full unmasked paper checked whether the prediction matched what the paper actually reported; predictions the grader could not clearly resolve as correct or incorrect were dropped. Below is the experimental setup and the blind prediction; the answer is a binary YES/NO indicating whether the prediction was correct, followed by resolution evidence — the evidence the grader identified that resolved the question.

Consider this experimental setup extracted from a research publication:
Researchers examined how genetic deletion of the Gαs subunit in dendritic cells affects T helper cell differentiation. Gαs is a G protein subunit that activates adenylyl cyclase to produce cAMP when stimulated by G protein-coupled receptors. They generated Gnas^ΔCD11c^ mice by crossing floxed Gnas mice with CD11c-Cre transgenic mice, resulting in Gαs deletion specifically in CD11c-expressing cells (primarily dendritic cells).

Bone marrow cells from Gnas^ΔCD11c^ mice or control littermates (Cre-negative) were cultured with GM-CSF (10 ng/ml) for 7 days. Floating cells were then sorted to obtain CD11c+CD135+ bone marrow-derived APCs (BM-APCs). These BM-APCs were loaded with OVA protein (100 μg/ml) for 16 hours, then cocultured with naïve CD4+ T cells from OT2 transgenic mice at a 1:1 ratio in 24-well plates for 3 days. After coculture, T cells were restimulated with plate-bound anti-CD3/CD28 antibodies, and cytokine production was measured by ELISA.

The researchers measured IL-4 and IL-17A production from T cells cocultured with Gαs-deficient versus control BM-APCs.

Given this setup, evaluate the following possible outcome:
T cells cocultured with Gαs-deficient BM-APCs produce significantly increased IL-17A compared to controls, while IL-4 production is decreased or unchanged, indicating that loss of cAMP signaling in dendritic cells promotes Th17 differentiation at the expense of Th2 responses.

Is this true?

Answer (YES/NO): NO